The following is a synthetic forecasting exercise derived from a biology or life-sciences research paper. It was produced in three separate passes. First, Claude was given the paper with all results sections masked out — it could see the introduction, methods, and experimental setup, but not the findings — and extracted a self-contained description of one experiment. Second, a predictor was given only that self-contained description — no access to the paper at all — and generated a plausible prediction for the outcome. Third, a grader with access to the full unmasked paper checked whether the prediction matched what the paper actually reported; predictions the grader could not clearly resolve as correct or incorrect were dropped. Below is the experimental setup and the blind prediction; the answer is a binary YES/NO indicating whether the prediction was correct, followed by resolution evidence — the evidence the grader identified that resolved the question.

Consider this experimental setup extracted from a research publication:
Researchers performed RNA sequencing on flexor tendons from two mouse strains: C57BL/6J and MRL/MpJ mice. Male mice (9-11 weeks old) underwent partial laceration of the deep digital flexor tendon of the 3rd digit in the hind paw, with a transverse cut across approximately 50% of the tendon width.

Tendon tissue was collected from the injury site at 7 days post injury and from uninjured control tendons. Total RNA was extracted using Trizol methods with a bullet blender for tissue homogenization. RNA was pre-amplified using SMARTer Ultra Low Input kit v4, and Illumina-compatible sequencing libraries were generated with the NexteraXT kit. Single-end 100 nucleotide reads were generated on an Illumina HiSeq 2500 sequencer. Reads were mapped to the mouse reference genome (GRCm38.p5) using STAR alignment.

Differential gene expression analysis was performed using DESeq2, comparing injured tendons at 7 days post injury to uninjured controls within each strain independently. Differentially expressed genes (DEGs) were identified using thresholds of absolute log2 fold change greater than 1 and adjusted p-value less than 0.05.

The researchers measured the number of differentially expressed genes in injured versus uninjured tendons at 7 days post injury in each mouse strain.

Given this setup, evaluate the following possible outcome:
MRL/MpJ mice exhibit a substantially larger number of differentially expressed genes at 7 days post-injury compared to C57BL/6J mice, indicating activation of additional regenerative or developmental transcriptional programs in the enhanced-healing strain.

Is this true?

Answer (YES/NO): YES